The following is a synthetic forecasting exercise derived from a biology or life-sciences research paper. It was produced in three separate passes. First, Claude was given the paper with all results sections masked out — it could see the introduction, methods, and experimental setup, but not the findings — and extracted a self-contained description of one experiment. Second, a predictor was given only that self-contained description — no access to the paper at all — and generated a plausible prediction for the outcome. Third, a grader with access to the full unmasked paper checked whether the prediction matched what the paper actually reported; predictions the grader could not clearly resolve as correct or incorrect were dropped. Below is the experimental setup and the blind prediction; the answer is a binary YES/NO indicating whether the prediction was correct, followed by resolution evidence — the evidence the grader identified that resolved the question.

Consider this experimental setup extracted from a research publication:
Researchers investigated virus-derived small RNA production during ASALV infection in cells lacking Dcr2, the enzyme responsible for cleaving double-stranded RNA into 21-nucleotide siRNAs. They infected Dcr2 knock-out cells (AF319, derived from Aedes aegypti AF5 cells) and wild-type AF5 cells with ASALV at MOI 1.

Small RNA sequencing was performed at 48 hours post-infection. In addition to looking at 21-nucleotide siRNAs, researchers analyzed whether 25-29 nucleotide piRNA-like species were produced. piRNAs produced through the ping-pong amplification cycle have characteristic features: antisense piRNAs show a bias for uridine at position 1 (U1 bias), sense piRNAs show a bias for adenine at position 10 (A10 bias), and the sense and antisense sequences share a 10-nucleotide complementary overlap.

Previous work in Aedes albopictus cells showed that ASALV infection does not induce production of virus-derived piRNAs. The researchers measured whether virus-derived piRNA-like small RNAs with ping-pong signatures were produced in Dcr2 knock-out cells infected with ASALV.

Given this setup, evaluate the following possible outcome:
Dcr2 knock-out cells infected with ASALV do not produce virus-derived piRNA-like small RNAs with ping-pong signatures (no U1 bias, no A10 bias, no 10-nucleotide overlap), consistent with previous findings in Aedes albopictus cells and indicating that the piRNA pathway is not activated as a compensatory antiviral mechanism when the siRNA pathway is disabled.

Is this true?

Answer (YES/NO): NO